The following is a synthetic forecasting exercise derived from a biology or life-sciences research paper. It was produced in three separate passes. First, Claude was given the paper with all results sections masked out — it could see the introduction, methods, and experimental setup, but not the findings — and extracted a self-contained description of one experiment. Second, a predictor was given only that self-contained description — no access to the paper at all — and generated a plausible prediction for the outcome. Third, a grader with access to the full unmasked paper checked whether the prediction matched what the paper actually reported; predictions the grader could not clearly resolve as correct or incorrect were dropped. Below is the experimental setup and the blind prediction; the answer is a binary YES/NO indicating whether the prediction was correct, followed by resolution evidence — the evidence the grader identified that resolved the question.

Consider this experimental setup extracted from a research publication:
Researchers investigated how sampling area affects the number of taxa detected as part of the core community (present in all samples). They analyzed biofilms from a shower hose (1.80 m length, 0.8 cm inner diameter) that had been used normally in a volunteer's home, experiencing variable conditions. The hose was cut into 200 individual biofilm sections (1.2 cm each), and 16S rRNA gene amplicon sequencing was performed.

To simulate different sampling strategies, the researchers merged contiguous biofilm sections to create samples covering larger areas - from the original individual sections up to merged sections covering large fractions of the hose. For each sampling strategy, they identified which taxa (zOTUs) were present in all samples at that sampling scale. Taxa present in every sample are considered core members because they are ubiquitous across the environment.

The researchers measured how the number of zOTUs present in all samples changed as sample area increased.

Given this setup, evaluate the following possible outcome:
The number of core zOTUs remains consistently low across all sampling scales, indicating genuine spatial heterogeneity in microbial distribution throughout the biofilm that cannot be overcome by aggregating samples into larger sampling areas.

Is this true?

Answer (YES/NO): NO